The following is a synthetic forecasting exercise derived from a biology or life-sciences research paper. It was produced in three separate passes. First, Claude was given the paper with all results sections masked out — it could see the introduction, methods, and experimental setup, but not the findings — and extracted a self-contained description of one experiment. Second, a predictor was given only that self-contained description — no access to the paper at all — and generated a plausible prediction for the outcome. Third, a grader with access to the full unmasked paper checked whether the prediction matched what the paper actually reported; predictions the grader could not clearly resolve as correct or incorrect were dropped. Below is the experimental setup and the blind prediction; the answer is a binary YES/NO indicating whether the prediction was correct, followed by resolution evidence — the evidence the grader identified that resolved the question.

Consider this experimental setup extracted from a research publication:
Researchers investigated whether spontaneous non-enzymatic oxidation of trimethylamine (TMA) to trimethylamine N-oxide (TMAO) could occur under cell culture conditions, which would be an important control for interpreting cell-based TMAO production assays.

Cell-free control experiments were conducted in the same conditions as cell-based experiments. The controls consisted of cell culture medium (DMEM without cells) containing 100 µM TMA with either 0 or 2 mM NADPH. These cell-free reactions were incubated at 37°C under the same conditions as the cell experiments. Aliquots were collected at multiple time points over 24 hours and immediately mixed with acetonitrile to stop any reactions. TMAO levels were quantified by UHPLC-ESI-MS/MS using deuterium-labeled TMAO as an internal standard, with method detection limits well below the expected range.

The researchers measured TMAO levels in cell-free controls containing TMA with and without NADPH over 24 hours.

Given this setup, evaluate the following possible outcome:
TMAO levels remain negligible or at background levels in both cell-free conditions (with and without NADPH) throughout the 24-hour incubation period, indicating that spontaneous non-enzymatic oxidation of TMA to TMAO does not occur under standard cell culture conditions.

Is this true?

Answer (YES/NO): YES